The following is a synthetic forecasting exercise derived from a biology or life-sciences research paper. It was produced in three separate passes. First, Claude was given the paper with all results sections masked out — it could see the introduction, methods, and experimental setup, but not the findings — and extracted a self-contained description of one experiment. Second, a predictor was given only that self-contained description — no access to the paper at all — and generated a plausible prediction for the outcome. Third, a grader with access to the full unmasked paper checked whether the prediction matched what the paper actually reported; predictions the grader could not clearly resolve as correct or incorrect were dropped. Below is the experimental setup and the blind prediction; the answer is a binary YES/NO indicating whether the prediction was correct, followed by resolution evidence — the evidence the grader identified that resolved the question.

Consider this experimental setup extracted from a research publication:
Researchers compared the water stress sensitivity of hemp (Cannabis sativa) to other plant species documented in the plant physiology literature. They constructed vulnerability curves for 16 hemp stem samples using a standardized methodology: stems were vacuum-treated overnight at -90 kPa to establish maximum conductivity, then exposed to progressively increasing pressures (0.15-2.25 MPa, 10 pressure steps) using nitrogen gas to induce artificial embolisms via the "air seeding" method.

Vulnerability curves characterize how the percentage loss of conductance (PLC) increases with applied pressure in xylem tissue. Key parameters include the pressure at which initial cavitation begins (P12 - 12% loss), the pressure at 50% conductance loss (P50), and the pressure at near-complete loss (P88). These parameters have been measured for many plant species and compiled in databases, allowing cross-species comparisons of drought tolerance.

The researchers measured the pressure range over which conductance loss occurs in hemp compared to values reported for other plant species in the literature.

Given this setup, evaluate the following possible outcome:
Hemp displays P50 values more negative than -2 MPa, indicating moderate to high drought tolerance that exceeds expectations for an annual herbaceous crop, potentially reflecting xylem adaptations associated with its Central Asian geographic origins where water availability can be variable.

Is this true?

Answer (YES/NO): NO